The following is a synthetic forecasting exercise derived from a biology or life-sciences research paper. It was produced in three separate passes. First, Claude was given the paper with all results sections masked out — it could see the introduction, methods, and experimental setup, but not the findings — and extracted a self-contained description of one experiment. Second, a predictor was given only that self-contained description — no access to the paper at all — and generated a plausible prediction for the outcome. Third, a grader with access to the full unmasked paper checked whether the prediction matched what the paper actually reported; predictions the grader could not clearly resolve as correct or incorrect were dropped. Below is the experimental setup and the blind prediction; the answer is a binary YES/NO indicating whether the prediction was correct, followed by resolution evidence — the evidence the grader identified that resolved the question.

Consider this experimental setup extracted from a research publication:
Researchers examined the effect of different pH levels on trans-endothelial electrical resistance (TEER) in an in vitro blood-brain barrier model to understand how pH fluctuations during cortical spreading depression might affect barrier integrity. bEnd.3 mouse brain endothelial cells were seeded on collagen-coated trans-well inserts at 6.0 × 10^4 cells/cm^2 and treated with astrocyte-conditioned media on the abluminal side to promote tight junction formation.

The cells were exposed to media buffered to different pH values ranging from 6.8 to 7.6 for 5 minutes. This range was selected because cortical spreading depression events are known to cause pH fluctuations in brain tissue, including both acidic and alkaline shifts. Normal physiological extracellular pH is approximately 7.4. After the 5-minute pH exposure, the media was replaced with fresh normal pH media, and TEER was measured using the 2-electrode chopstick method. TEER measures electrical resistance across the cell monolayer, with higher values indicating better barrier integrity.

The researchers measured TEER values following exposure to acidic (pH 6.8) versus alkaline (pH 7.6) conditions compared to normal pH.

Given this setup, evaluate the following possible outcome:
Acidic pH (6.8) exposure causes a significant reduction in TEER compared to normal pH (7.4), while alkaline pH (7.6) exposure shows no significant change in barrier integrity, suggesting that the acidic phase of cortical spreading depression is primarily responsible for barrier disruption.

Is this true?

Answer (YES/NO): NO